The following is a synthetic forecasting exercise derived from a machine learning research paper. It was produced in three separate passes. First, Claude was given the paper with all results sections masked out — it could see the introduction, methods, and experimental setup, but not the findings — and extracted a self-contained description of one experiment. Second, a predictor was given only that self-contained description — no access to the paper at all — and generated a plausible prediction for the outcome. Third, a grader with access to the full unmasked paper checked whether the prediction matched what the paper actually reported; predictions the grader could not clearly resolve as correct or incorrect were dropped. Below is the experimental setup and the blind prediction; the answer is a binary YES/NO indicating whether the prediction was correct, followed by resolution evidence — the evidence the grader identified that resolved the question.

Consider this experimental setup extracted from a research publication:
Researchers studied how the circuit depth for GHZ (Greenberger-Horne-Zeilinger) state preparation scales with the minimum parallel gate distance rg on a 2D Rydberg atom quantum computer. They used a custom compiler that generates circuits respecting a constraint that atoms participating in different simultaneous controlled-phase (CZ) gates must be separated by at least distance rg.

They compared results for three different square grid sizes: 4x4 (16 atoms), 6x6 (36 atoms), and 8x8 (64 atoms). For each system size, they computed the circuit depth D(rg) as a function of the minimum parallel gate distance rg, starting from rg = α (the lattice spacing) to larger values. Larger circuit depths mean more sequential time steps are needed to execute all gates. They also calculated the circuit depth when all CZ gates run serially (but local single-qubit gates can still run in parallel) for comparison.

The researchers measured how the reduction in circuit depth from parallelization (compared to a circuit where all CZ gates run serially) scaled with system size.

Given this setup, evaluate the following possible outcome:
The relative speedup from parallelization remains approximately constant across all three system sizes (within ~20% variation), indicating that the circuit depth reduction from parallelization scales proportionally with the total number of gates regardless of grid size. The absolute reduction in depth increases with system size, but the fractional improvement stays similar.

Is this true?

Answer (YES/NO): NO